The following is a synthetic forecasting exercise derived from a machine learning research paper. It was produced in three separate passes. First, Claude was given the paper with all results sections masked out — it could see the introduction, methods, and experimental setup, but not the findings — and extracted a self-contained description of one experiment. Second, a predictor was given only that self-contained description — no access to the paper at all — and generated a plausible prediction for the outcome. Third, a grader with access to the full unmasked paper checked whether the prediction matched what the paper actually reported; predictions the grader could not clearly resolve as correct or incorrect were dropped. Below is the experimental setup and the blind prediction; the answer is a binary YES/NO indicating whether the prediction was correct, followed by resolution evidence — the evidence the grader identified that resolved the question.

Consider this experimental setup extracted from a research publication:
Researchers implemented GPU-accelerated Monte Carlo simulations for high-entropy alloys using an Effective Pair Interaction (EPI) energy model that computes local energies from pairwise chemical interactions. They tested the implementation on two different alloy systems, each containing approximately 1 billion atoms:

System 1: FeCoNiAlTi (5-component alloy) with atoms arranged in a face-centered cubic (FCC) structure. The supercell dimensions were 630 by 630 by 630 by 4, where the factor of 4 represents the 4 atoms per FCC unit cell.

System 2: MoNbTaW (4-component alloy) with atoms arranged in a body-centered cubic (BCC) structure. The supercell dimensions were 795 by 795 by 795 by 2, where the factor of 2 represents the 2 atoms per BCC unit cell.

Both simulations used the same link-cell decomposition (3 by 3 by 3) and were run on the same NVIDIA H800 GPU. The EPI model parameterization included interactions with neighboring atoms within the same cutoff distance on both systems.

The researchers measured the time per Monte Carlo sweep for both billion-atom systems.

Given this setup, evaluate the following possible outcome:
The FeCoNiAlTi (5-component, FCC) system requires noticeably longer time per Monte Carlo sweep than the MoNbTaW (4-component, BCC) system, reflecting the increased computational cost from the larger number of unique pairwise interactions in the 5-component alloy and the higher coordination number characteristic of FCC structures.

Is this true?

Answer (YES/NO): YES